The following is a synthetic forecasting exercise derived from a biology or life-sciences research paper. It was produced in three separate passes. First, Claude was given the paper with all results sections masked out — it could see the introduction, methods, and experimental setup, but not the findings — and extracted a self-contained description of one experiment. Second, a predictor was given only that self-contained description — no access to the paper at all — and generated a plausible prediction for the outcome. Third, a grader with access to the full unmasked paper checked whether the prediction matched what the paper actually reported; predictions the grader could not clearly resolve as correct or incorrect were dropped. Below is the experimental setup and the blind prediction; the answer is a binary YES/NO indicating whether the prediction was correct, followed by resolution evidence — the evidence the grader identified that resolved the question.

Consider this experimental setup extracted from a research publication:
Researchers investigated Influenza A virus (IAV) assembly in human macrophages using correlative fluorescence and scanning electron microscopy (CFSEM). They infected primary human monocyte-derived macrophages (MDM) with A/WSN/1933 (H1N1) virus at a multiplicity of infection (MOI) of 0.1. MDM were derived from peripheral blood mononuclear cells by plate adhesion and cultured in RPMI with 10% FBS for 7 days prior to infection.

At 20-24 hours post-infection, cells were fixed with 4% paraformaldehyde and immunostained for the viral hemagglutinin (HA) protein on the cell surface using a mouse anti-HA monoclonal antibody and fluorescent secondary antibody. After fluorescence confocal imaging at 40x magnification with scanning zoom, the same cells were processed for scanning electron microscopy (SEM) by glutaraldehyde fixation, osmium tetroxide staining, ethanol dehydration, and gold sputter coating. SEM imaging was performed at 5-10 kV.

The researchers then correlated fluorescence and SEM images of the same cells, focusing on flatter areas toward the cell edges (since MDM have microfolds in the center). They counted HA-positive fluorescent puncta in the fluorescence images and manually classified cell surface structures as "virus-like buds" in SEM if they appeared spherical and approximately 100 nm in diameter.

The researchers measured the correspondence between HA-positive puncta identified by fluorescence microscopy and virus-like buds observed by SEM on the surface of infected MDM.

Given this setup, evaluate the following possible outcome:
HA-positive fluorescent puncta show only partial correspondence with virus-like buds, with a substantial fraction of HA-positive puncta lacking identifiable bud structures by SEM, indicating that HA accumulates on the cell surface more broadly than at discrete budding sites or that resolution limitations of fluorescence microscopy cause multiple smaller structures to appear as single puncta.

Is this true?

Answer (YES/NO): YES